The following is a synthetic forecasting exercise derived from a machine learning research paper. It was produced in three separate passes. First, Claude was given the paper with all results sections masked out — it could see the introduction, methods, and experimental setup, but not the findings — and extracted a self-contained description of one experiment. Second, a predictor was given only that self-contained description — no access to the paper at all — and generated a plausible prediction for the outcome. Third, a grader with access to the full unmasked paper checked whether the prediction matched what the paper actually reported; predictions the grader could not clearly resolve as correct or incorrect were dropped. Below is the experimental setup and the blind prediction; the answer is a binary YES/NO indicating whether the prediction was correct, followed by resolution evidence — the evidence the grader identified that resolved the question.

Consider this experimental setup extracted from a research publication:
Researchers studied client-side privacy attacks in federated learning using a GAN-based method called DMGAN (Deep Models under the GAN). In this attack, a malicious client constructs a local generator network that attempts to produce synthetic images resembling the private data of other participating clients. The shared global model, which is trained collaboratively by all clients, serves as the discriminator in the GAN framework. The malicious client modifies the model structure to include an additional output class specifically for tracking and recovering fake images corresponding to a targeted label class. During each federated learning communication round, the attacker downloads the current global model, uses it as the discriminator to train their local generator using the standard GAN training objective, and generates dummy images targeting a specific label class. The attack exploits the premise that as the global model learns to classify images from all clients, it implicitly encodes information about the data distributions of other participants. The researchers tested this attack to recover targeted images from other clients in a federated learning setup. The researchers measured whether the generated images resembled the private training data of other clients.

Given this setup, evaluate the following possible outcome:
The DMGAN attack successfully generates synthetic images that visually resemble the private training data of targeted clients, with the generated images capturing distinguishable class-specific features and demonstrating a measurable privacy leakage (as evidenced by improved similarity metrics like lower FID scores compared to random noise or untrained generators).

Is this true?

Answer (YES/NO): NO